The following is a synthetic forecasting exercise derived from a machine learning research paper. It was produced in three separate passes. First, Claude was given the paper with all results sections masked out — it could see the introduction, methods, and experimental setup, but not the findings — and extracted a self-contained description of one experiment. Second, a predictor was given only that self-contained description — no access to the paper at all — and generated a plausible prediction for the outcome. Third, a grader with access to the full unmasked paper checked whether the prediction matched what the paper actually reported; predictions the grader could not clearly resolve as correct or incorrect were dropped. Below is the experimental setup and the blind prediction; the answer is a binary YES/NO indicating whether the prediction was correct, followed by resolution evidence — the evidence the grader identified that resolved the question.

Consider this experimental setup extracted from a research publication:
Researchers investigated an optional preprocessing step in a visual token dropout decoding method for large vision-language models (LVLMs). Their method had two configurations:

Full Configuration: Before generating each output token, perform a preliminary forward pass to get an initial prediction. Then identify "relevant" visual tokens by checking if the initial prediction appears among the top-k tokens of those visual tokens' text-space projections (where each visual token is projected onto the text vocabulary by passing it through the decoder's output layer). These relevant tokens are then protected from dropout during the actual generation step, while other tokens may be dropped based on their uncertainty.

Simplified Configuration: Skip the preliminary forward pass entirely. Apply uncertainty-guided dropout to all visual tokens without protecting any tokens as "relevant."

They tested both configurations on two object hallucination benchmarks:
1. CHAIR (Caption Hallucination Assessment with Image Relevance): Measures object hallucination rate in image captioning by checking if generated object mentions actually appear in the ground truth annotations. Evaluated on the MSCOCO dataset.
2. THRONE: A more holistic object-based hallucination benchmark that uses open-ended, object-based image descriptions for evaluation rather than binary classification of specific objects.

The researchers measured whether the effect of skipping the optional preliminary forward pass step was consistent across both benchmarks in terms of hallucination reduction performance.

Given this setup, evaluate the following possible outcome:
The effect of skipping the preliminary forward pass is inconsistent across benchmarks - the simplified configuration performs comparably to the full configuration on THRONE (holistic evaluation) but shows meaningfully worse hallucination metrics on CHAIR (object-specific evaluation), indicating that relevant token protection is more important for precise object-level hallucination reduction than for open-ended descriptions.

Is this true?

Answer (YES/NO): NO